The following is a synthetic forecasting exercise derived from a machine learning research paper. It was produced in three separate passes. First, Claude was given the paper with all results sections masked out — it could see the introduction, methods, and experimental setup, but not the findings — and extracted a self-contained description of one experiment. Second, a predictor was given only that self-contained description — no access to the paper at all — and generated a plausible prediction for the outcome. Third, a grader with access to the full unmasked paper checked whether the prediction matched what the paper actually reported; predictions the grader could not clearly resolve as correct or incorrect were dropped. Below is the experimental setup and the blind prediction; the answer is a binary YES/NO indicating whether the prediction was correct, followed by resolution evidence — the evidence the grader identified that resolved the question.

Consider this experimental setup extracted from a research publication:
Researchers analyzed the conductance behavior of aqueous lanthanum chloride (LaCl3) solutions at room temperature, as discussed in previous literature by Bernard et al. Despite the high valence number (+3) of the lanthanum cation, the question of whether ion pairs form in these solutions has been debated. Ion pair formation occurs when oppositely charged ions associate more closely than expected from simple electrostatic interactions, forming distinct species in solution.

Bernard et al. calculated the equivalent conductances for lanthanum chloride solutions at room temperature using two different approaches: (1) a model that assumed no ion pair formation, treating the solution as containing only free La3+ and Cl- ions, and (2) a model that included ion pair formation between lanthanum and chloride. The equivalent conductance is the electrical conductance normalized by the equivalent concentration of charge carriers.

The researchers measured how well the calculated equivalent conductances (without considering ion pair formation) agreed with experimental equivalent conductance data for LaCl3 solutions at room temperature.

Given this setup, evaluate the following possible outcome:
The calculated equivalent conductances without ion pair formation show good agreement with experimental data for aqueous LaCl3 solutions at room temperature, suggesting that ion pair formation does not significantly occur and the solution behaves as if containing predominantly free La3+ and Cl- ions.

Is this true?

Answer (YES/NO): YES